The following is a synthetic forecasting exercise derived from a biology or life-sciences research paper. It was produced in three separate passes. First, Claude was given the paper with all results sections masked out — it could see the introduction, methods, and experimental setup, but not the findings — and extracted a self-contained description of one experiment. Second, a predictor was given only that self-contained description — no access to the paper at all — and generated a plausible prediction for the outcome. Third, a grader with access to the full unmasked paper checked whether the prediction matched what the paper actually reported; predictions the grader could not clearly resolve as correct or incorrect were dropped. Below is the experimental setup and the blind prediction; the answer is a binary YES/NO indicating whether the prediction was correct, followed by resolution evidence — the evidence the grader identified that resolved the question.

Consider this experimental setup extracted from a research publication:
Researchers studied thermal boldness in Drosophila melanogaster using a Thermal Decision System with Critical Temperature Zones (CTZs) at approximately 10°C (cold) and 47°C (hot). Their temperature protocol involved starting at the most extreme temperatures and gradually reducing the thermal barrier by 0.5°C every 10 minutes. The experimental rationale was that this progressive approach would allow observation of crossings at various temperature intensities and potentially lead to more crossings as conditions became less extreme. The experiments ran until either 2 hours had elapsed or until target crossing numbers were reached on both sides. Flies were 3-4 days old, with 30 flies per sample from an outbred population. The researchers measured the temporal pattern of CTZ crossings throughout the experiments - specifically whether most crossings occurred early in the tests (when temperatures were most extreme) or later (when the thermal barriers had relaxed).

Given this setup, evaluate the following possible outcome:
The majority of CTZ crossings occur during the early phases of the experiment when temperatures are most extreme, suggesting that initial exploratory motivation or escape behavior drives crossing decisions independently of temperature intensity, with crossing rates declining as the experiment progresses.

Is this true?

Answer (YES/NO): YES